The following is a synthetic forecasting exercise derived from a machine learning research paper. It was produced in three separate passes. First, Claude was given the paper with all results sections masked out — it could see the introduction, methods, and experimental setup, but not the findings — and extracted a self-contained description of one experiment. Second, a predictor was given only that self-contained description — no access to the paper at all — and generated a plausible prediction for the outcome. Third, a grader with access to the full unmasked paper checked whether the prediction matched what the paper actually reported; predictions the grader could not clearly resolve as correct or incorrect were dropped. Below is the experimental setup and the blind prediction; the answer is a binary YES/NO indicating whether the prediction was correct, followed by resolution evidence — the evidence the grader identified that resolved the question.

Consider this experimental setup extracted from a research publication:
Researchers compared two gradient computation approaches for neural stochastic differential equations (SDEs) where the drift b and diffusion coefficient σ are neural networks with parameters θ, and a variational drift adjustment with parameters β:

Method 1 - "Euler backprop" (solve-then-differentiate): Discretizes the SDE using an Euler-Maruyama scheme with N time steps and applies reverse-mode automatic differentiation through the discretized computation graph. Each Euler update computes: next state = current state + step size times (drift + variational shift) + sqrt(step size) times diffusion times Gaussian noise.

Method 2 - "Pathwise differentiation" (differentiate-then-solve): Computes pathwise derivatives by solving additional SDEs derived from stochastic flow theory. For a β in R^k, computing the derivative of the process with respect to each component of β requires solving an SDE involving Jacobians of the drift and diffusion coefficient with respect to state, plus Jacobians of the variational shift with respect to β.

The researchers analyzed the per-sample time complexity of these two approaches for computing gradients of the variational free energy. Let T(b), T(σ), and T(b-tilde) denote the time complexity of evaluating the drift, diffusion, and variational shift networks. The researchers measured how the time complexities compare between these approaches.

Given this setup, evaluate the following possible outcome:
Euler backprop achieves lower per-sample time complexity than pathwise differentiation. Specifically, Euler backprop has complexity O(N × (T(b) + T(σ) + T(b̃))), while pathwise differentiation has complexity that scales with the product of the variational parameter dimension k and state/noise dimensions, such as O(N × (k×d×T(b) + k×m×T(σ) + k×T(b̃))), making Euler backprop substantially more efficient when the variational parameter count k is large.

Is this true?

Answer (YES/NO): YES